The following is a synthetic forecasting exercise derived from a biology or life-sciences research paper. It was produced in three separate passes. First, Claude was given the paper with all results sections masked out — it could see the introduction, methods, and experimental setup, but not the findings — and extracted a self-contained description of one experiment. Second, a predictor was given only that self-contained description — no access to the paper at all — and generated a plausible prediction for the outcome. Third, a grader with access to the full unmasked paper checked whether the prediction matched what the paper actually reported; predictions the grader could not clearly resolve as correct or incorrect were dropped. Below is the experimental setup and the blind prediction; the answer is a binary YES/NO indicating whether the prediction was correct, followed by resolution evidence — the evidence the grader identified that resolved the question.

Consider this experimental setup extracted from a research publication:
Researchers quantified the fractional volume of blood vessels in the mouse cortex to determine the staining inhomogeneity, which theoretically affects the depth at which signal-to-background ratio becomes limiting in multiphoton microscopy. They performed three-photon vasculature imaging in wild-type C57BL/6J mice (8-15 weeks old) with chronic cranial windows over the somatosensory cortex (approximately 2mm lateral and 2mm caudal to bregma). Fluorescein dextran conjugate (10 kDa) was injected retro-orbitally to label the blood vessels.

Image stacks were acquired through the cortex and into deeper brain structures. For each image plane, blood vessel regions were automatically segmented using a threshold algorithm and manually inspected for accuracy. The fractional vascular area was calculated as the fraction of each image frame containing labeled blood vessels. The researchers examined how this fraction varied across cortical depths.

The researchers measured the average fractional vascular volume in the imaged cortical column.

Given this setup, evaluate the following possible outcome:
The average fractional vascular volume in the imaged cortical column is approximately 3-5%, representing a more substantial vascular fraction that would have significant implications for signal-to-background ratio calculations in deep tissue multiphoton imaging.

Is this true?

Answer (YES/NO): NO